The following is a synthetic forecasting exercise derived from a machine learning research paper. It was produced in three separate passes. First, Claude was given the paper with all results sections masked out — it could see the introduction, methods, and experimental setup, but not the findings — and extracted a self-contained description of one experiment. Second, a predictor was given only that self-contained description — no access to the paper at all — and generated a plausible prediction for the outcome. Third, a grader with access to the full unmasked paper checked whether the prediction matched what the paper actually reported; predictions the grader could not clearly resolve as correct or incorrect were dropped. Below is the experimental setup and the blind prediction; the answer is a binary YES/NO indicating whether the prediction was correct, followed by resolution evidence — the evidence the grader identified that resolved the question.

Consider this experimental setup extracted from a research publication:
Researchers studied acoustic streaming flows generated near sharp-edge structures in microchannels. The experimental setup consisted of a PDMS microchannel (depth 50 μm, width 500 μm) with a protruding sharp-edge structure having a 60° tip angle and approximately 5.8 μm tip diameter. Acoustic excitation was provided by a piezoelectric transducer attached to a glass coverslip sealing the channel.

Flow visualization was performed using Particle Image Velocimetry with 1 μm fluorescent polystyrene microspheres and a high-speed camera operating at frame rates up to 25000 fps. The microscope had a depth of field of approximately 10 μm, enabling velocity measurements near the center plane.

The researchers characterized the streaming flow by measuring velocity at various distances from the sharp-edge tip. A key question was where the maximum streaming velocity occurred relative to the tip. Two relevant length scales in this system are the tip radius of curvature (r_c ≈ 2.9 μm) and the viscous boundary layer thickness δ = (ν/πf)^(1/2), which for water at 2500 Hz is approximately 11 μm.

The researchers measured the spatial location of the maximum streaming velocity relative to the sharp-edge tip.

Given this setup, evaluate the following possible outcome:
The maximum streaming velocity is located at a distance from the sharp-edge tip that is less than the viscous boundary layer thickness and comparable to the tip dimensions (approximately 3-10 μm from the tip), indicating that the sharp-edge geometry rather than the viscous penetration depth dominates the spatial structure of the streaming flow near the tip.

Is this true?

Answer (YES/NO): NO